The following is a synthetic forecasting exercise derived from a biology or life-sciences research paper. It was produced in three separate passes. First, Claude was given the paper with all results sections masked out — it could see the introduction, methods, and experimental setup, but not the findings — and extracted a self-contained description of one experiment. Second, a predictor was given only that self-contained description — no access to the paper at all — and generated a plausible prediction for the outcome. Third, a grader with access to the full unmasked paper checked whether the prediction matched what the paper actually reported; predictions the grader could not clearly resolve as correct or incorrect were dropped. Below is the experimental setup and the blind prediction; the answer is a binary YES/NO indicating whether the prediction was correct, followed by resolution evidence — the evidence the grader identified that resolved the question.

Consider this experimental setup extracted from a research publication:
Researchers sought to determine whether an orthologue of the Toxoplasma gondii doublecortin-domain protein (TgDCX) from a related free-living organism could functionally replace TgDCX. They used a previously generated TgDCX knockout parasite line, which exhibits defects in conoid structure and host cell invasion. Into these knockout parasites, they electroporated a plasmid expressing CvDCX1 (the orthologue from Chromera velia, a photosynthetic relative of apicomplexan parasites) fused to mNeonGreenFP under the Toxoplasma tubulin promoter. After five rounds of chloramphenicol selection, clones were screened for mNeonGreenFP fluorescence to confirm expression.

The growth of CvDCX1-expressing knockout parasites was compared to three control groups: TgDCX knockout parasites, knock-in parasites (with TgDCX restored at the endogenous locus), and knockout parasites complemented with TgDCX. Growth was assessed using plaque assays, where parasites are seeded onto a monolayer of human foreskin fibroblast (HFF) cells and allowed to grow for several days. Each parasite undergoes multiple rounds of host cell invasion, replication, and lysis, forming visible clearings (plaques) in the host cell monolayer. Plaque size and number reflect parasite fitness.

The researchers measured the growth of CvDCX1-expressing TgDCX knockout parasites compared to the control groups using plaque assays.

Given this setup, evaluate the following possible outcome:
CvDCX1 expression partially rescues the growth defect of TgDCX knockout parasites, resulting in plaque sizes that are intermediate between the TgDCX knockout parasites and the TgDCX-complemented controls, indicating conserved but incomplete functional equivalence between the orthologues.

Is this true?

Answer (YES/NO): NO